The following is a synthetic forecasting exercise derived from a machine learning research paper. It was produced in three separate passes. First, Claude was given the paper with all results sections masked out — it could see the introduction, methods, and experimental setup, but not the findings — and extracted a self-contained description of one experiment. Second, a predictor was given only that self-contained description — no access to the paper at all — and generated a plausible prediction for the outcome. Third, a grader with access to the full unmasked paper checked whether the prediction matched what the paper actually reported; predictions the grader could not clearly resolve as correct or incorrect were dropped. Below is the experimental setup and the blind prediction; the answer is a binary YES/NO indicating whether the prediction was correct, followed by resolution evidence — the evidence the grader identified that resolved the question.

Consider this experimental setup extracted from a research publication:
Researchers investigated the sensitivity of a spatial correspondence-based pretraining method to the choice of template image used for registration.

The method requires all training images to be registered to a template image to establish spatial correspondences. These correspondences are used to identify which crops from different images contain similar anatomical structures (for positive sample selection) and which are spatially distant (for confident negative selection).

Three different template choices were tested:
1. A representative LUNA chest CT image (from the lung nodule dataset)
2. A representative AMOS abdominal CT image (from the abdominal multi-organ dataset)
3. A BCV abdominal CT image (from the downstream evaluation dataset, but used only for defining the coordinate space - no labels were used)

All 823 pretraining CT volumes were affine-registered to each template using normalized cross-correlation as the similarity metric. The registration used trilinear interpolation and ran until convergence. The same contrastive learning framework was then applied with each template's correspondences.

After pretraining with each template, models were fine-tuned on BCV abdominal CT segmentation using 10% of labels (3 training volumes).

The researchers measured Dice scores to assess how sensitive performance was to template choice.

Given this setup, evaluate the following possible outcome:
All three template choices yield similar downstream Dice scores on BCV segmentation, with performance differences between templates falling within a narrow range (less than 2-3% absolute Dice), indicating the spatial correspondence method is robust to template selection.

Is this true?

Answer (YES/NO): YES